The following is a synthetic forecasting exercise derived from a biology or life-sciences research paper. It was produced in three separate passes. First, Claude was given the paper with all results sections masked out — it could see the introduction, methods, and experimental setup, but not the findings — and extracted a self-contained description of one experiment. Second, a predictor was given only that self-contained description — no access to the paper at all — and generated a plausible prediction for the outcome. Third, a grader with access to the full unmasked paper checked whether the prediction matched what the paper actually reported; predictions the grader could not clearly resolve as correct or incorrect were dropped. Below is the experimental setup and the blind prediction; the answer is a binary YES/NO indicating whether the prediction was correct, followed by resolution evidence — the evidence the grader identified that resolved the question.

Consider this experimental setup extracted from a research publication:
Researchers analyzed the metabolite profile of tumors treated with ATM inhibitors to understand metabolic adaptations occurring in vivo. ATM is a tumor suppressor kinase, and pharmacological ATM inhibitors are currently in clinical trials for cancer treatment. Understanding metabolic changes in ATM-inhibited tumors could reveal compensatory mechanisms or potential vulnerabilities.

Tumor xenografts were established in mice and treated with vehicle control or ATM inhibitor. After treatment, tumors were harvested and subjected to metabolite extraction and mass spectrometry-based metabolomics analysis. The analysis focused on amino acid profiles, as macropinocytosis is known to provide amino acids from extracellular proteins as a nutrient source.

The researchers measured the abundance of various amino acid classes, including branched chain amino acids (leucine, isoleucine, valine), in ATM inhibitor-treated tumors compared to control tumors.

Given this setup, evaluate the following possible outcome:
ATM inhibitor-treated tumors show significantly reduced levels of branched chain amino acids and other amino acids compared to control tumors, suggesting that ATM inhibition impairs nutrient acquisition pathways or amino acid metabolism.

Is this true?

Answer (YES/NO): NO